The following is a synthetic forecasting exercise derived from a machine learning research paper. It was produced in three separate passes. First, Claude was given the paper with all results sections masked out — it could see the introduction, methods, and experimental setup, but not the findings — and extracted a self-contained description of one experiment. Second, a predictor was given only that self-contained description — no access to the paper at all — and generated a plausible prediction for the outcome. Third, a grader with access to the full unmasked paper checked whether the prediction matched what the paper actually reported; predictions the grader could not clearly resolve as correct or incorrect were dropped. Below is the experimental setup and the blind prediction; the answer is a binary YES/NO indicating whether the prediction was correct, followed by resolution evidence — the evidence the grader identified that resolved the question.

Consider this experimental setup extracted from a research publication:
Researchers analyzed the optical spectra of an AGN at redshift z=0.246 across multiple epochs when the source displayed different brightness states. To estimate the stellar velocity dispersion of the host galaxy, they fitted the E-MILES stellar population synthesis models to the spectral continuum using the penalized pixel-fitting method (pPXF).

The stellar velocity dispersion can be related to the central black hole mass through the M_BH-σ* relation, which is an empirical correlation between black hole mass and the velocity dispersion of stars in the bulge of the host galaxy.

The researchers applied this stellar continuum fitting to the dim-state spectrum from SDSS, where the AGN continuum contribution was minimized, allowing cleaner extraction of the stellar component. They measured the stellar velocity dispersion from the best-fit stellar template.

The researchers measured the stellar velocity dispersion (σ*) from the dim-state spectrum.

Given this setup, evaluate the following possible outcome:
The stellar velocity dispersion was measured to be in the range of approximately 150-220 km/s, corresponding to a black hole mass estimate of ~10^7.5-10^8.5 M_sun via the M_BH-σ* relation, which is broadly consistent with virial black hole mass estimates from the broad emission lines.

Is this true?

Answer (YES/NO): NO